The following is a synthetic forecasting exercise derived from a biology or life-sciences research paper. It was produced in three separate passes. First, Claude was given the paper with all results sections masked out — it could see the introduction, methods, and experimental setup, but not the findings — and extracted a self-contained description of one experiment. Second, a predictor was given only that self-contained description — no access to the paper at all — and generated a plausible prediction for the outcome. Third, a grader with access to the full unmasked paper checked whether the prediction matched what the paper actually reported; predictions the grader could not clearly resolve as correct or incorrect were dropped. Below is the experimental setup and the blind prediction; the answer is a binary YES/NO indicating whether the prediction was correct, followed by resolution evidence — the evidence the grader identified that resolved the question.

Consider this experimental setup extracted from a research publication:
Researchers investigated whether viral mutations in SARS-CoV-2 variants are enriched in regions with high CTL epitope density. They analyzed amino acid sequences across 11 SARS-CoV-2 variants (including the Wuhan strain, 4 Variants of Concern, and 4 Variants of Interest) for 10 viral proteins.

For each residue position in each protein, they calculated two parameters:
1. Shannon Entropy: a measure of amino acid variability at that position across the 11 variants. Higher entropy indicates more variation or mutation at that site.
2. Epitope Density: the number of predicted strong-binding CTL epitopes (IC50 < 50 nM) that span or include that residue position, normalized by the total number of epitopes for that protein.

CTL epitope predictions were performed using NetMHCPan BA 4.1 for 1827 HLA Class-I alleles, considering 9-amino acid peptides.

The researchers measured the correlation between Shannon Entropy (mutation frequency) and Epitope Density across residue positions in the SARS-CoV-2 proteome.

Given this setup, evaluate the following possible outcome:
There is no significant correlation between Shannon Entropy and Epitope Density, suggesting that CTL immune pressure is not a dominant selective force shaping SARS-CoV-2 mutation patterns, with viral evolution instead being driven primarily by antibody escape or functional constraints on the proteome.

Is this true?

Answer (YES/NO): NO